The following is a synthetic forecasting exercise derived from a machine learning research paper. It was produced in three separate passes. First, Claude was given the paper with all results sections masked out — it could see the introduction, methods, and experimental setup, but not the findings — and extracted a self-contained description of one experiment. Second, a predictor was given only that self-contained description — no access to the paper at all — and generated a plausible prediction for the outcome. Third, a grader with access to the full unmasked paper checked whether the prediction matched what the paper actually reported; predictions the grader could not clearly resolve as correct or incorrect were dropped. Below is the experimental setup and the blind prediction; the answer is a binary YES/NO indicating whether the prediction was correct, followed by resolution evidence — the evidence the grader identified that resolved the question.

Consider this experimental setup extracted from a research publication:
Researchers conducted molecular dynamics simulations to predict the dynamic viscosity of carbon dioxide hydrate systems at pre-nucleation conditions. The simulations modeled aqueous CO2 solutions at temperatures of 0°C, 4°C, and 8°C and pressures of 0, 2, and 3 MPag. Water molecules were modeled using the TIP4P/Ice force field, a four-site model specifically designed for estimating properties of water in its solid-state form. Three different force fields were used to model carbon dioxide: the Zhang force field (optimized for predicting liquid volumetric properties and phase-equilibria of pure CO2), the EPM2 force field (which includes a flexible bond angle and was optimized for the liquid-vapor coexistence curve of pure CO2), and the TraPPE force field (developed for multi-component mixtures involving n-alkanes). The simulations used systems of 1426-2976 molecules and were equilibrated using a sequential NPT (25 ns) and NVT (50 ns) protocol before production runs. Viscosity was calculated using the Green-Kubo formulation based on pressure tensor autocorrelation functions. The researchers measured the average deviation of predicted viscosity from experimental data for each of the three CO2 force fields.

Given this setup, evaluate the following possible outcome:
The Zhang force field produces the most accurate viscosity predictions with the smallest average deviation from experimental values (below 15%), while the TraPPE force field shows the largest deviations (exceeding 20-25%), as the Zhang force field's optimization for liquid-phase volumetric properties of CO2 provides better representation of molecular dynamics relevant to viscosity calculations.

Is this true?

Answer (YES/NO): NO